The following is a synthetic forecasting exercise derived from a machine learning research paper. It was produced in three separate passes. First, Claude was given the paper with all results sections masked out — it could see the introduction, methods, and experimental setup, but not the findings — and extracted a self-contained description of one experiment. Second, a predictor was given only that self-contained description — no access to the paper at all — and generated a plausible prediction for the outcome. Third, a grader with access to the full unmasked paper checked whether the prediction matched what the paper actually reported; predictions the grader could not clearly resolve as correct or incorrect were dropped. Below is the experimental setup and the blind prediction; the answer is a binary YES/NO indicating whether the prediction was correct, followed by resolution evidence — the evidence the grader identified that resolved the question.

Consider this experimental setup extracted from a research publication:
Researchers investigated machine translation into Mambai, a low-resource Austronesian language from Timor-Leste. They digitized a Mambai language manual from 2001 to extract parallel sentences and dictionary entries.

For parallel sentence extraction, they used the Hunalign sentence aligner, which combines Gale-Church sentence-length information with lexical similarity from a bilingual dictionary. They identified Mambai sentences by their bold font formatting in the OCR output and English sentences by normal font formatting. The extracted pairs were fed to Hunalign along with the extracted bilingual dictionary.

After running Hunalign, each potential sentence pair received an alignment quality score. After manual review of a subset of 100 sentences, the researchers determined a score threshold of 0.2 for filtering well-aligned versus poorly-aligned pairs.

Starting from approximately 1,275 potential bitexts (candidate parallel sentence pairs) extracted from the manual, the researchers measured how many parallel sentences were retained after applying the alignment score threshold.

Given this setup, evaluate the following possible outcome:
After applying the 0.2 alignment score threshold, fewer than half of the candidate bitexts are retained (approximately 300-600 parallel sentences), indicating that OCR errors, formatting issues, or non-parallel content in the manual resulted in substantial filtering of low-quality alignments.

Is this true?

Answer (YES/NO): NO